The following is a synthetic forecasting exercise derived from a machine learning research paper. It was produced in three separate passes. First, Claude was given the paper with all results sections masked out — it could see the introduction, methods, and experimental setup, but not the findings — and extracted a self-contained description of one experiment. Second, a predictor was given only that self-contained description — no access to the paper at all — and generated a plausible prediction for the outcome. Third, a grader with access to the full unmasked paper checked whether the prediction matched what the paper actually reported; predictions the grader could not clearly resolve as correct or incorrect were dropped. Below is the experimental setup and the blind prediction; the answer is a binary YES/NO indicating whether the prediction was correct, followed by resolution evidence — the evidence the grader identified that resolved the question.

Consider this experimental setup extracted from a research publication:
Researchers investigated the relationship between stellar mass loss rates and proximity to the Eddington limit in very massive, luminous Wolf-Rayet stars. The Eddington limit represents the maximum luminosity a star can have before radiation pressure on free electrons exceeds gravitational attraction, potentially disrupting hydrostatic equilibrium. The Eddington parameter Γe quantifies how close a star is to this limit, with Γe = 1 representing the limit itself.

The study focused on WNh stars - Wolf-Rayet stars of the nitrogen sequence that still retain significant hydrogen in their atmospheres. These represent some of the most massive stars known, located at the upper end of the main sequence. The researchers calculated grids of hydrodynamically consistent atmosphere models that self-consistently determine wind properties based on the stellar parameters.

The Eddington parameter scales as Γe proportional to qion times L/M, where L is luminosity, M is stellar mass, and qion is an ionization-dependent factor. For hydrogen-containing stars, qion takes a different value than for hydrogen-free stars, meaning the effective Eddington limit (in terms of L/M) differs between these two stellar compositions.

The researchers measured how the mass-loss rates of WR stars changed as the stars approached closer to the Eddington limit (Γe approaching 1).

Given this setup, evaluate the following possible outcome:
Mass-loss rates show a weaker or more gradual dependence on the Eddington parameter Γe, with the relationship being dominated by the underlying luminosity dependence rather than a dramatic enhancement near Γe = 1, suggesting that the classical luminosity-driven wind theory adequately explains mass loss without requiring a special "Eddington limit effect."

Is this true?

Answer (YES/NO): NO